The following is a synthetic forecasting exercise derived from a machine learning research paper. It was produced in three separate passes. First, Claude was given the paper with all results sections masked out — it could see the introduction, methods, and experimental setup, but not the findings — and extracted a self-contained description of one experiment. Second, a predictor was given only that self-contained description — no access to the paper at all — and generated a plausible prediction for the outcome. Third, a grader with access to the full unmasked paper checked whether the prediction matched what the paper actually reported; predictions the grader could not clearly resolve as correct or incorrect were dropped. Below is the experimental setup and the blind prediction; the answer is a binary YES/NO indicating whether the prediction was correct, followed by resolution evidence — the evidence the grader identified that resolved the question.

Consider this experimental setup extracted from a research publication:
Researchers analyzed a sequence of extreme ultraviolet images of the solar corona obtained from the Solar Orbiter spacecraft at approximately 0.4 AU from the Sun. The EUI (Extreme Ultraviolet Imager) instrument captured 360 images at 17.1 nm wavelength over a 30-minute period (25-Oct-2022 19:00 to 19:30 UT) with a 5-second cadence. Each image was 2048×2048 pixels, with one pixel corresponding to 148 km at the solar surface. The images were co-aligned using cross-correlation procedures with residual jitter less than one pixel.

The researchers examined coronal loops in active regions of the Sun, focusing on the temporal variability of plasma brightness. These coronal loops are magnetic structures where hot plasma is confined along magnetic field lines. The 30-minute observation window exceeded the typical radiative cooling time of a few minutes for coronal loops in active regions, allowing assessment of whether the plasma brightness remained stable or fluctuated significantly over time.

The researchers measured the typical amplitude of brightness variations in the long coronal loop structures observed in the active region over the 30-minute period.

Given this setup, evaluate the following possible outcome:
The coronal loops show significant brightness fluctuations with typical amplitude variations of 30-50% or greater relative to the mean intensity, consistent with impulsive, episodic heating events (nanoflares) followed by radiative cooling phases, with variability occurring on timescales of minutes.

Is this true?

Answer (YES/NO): NO